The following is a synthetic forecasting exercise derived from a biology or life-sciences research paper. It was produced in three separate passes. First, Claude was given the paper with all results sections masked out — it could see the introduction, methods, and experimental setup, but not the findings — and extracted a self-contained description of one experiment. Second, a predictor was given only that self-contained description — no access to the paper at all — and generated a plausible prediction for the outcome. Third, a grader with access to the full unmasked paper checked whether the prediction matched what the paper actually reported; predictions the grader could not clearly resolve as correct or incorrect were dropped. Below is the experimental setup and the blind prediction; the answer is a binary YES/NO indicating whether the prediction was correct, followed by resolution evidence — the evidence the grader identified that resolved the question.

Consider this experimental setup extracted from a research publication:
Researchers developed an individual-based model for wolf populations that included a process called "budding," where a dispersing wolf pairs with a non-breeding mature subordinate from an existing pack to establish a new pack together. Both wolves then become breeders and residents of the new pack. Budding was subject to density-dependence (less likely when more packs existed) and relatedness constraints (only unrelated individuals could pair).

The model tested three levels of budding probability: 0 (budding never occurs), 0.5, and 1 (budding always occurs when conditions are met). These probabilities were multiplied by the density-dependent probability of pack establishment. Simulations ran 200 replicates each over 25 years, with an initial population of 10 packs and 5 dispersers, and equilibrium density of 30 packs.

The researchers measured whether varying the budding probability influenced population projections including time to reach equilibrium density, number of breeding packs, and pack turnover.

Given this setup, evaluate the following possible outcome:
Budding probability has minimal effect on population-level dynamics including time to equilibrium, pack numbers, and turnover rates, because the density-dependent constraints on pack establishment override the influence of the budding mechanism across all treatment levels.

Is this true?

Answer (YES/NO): NO